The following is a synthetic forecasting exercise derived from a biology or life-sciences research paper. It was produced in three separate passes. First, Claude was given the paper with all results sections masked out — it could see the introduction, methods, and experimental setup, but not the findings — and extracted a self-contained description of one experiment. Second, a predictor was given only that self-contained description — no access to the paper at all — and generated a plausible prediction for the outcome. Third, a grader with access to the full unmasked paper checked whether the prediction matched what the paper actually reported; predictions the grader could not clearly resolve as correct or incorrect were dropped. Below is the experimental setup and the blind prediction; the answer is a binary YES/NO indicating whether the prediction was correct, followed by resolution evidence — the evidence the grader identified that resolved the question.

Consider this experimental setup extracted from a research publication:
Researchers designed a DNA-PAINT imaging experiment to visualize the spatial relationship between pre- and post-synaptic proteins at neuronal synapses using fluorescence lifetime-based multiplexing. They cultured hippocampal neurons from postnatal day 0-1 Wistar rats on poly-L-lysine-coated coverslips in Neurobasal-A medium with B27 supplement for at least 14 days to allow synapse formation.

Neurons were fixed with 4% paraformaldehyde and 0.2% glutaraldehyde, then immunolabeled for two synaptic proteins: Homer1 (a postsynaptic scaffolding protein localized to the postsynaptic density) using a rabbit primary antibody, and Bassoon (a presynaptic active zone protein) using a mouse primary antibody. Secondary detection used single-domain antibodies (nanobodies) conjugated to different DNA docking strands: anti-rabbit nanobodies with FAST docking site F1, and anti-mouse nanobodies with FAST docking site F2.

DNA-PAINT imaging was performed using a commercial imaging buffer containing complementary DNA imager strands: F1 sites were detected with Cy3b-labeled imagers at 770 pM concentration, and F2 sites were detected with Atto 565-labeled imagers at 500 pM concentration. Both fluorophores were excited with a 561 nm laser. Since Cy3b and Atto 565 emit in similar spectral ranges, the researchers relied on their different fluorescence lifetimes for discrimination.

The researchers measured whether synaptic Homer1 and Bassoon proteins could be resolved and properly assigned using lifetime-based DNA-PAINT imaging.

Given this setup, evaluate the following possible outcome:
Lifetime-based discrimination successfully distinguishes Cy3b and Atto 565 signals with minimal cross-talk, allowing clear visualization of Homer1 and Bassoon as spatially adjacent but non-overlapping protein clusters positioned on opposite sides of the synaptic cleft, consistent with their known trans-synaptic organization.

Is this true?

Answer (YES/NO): NO